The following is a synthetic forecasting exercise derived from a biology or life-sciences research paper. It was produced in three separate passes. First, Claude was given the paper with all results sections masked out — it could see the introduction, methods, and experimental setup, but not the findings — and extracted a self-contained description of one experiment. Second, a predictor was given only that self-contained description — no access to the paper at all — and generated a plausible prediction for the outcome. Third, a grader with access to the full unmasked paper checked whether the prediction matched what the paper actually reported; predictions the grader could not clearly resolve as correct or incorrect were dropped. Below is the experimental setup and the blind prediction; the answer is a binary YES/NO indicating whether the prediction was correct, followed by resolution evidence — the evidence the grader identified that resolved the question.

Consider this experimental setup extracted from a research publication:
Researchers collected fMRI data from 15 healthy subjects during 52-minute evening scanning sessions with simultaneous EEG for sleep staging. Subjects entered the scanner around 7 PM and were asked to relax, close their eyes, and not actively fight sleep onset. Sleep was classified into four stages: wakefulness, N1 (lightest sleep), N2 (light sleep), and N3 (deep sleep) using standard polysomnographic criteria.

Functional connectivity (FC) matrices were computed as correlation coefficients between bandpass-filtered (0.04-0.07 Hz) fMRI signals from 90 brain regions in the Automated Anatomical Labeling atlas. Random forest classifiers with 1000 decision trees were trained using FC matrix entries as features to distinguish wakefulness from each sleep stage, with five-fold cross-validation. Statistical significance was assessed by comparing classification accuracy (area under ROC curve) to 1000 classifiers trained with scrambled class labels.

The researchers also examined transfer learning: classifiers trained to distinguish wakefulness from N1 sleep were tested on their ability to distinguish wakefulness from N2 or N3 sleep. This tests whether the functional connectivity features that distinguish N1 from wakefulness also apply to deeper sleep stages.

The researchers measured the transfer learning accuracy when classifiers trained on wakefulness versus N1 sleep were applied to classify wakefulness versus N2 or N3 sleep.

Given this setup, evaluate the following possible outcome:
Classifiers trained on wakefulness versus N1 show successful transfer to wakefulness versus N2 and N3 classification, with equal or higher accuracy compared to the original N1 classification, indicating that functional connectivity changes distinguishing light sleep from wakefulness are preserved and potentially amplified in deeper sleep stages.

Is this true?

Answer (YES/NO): NO